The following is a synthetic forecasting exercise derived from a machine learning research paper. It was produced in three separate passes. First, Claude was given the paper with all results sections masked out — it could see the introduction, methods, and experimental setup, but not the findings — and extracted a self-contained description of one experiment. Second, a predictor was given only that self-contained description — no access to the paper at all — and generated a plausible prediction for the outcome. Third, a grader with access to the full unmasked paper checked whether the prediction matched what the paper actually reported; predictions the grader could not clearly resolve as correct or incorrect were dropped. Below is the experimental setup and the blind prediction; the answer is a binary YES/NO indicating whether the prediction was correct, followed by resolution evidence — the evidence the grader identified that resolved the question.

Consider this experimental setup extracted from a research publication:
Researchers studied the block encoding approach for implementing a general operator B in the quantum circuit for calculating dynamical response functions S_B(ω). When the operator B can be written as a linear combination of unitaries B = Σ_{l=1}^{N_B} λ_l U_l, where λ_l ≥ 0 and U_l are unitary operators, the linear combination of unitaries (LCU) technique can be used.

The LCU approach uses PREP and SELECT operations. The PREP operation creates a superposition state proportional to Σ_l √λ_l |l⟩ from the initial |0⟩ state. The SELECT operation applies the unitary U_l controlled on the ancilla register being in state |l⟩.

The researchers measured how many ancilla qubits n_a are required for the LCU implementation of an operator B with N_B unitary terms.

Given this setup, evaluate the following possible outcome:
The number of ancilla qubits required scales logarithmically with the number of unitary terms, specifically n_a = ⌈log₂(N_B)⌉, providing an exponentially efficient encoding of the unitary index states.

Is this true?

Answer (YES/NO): YES